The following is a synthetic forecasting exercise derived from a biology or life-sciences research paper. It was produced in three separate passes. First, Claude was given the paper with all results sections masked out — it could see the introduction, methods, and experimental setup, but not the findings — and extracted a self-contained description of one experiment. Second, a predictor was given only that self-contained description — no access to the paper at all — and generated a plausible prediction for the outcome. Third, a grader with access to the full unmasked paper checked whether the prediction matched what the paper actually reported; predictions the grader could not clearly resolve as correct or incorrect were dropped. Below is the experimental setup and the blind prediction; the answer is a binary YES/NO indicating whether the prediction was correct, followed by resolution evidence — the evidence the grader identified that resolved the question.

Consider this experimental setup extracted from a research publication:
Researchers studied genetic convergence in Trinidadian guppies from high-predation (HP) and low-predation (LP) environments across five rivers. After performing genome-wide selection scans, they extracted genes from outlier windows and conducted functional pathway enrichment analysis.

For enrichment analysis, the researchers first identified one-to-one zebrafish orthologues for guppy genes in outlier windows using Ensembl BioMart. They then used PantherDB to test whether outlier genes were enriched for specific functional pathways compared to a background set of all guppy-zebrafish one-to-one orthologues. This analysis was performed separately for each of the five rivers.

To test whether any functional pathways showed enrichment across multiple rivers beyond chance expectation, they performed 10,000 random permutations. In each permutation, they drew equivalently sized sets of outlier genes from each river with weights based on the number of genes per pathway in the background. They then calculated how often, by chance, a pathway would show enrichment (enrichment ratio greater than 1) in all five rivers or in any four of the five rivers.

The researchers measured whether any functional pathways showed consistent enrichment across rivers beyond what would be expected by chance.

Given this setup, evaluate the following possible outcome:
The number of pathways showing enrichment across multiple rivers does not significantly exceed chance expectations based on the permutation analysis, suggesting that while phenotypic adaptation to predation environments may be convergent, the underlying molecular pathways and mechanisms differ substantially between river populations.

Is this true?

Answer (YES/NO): NO